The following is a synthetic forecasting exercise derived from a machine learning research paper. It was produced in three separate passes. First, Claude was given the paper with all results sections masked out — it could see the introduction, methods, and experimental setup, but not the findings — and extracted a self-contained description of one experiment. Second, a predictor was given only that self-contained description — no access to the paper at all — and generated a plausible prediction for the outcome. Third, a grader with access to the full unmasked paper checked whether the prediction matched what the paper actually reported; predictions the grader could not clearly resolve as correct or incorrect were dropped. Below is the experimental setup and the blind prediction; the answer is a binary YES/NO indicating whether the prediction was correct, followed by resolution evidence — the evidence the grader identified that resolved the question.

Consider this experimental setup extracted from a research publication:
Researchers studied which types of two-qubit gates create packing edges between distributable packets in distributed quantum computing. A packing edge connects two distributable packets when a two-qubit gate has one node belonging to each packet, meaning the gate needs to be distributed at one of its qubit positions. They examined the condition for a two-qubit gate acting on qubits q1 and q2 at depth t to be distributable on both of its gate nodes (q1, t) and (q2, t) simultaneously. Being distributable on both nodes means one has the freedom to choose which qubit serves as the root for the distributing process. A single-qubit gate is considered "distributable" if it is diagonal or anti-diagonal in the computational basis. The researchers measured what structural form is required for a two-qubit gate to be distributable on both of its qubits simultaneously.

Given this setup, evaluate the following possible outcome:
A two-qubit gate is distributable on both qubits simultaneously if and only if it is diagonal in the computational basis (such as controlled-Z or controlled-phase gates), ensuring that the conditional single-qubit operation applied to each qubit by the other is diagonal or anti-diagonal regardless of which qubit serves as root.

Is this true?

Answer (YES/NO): NO